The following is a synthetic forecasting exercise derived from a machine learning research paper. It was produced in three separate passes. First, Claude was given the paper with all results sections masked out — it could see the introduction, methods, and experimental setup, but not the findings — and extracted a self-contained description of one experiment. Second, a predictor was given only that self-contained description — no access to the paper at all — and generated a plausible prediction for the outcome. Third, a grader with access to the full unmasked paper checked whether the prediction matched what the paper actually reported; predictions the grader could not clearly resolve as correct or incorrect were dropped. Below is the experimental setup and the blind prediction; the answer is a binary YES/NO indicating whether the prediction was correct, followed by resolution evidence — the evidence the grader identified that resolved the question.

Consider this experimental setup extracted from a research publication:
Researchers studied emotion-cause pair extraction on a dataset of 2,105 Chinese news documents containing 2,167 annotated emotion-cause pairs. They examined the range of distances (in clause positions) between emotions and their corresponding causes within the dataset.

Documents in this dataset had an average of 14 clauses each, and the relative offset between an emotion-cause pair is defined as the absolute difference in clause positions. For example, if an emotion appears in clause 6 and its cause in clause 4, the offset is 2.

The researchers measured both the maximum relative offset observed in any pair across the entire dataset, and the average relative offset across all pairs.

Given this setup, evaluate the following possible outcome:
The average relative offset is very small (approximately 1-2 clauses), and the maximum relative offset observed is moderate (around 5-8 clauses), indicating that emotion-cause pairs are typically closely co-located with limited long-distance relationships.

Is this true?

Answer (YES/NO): NO